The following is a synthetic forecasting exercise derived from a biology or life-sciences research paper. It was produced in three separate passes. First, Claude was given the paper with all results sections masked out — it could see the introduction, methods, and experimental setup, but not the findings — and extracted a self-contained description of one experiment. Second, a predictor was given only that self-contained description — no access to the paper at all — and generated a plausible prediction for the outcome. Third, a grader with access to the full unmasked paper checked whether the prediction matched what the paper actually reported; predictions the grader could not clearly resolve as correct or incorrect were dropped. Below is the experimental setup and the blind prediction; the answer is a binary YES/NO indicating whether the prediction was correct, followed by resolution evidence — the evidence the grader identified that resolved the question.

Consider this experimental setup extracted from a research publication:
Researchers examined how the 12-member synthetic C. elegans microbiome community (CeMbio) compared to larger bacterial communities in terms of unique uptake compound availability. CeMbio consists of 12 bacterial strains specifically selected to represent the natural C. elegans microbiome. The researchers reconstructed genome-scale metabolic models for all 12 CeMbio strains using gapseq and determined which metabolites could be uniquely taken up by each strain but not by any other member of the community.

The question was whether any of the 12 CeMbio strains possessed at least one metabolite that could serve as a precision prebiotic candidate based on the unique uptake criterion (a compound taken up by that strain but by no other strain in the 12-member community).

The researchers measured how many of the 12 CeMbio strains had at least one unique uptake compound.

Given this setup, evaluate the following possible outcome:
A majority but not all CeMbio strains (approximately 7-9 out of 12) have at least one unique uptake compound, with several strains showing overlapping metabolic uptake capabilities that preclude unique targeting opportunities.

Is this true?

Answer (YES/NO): NO